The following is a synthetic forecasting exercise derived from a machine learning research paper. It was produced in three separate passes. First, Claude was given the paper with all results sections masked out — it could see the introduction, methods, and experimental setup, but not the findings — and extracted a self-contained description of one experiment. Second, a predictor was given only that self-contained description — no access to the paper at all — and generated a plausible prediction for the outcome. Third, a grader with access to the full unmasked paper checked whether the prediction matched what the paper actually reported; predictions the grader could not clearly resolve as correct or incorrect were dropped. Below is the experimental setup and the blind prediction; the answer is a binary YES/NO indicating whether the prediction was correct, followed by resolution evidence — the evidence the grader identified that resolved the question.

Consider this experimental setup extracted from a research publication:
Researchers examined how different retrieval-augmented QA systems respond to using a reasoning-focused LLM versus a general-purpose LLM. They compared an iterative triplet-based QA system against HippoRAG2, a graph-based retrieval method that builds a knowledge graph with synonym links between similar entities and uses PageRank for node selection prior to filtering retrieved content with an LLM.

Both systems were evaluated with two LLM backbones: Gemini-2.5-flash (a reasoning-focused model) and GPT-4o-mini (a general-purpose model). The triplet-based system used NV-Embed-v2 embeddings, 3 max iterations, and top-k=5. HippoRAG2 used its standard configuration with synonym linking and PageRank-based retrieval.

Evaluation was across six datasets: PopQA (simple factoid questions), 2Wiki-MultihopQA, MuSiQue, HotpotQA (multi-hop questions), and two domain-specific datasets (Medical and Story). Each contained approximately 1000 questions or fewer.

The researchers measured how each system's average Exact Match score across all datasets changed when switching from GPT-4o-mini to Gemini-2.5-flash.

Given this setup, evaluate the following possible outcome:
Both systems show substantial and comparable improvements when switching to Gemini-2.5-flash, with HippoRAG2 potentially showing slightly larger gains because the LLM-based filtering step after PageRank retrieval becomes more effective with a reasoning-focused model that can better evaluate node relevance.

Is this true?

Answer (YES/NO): NO